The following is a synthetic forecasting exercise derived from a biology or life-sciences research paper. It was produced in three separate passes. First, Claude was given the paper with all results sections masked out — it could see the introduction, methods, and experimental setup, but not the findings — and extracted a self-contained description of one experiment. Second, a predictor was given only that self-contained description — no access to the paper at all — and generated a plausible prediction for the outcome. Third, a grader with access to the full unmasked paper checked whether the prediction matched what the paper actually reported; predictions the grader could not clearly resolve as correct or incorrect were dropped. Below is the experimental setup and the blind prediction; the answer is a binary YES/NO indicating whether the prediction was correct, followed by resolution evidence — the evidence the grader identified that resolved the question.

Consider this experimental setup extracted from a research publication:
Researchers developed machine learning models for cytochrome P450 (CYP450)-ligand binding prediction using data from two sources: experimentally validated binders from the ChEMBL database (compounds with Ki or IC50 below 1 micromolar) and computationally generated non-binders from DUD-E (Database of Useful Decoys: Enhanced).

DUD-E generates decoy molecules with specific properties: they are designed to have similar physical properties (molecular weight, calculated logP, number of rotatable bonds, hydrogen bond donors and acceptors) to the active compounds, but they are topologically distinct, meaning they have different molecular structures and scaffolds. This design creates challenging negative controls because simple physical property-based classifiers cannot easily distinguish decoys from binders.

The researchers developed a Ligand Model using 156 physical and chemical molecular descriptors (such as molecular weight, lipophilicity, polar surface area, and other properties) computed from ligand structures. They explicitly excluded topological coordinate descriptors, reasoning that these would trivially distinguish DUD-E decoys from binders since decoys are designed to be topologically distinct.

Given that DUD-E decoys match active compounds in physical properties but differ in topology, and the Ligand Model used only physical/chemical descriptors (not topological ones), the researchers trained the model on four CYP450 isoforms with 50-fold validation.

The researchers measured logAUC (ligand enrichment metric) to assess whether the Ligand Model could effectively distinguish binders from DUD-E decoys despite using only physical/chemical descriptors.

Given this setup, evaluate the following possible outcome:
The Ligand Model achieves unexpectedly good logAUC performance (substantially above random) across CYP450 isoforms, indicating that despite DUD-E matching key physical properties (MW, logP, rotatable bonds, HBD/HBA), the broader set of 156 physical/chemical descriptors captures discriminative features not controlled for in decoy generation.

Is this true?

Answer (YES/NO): NO